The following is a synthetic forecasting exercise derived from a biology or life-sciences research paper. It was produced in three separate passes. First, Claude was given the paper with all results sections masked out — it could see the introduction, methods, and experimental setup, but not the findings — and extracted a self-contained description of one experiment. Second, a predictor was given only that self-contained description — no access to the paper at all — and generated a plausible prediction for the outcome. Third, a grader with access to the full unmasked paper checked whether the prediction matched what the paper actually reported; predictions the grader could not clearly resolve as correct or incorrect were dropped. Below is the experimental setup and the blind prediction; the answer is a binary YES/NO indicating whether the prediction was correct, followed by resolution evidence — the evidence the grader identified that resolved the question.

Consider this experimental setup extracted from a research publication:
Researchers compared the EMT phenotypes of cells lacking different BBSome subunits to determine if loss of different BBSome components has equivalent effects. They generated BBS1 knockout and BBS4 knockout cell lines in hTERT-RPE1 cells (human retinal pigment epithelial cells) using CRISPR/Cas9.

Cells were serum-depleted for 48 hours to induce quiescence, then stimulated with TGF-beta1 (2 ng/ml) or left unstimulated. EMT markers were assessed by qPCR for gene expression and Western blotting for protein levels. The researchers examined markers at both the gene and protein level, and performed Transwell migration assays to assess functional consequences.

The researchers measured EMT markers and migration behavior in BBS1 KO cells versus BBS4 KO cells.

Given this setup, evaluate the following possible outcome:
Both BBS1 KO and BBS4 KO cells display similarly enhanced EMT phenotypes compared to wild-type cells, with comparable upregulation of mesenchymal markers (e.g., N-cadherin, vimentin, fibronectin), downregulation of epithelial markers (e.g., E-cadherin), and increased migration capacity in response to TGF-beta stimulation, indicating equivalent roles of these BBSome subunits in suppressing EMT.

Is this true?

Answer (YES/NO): NO